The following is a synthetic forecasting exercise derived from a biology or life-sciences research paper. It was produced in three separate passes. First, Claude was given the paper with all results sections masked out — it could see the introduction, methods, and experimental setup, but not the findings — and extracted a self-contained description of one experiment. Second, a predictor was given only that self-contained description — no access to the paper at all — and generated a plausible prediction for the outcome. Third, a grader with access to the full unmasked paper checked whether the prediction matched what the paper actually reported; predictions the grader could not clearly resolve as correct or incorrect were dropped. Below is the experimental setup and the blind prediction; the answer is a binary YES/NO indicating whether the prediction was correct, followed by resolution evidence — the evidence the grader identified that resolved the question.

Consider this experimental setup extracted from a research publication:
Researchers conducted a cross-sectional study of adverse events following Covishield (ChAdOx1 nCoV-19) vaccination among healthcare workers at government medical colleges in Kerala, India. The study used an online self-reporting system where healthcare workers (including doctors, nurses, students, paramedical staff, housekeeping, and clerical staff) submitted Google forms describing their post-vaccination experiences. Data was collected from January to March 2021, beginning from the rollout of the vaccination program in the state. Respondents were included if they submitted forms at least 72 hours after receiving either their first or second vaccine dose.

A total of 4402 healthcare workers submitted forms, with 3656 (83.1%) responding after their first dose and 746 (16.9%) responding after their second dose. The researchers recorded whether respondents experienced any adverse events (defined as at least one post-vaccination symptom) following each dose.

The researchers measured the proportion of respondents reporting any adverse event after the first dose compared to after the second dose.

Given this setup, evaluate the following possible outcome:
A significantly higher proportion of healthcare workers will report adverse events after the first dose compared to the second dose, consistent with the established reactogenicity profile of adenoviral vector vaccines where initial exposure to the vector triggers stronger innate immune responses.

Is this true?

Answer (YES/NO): YES